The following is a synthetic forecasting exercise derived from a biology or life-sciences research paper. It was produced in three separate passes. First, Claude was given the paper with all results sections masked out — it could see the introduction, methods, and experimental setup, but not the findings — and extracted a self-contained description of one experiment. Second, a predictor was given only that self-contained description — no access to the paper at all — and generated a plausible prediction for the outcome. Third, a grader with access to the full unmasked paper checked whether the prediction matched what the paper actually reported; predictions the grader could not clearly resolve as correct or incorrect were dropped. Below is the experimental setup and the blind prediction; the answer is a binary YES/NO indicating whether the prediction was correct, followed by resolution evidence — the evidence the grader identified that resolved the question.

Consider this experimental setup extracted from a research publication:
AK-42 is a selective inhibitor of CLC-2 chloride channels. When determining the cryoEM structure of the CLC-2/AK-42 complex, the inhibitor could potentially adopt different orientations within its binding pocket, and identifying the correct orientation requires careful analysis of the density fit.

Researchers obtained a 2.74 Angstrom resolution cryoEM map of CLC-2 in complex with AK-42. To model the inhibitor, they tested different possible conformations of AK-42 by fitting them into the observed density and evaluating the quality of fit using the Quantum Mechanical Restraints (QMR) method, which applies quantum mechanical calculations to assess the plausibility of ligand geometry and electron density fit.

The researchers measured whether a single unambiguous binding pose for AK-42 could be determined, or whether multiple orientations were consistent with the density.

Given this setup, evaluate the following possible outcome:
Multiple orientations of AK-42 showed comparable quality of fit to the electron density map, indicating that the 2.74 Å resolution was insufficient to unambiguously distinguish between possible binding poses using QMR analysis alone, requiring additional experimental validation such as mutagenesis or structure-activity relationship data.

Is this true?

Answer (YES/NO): NO